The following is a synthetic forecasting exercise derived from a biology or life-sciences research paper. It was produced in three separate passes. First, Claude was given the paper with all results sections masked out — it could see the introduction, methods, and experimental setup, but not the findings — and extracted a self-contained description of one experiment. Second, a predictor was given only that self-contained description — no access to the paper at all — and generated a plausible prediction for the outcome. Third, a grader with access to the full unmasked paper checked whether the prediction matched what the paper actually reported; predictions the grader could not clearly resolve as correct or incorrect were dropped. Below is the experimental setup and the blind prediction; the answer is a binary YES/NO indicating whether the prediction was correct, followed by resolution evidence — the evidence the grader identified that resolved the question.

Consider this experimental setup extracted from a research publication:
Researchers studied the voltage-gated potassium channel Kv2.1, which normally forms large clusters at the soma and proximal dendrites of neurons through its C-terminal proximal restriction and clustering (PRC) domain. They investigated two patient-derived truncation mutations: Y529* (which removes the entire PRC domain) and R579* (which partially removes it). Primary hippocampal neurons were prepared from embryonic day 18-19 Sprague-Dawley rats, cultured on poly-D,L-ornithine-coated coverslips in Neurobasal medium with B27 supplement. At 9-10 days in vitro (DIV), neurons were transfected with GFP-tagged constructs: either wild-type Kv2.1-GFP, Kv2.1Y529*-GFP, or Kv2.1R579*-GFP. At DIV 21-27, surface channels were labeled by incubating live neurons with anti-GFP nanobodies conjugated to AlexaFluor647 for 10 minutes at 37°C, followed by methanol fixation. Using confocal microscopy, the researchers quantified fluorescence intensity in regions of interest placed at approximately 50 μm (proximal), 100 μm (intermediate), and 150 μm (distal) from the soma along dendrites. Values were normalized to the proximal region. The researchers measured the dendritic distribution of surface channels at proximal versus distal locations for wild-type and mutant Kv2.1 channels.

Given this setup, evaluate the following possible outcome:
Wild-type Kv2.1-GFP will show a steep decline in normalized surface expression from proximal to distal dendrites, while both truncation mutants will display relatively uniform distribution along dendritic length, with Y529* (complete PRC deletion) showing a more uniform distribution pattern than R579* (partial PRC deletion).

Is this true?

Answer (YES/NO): NO